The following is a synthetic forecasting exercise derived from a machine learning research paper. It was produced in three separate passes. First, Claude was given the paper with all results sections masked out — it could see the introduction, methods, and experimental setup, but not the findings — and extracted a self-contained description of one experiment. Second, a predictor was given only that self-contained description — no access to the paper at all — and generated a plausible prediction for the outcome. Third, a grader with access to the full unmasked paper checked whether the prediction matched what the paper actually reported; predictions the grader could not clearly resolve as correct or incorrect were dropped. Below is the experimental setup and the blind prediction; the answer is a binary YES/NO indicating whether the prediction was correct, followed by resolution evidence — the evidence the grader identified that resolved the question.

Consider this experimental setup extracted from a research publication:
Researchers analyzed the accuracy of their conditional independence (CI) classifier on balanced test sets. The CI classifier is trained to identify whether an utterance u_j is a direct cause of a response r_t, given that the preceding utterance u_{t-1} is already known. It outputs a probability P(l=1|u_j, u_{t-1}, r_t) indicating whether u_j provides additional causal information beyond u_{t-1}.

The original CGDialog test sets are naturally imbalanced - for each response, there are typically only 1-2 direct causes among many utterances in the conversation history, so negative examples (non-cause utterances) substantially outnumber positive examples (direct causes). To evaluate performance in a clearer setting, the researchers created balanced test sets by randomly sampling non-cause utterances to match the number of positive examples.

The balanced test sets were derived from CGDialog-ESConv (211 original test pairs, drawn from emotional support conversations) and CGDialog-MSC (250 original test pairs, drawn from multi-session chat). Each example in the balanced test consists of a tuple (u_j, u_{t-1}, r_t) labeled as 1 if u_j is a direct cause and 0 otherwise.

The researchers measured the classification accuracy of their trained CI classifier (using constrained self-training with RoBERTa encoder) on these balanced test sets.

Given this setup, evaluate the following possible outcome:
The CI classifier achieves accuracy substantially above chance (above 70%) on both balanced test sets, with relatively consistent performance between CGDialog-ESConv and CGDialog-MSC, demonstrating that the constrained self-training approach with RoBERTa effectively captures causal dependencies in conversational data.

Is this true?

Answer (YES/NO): YES